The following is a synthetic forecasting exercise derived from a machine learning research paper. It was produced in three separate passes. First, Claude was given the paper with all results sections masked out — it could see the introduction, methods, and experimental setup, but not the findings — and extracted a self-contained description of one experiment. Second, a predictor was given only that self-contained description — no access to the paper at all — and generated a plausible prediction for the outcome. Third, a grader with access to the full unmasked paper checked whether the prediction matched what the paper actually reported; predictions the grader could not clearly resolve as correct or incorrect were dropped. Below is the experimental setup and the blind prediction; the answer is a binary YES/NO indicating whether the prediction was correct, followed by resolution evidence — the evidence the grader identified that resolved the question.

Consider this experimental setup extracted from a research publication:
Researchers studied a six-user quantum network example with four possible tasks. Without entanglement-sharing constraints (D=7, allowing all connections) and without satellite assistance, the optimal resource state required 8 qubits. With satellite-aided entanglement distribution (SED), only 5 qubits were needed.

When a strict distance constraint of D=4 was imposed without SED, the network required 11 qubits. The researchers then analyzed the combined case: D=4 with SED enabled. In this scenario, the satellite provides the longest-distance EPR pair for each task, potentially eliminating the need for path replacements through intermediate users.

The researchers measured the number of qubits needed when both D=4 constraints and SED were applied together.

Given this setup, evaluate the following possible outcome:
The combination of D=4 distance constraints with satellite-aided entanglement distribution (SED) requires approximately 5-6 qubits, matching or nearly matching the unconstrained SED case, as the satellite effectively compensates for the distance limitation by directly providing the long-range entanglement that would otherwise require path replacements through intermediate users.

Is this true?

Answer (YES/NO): YES